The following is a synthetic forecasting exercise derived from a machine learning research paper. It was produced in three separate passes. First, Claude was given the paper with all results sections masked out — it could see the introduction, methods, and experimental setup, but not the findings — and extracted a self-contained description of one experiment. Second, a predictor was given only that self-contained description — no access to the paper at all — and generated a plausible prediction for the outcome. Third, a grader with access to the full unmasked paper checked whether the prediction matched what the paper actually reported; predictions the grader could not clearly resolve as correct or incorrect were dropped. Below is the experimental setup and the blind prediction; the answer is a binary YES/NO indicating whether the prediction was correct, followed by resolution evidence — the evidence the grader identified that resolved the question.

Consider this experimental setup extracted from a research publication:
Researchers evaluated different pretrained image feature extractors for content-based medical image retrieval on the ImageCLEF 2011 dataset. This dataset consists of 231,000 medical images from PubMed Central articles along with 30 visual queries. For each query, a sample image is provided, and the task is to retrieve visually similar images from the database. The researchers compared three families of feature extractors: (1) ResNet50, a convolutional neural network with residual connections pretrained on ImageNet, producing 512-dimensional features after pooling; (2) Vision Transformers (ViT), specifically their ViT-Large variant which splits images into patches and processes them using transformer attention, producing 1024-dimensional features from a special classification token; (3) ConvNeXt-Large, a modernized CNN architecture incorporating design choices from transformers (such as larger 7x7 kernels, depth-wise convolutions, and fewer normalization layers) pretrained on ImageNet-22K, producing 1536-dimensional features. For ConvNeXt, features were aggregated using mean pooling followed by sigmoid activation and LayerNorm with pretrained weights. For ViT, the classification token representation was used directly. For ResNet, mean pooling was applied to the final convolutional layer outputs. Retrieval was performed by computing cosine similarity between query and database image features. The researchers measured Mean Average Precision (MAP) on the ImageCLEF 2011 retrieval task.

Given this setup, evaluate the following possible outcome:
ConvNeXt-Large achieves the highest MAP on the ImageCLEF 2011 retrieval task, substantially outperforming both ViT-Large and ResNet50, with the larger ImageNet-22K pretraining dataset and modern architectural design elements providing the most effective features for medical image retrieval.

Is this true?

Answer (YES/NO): YES